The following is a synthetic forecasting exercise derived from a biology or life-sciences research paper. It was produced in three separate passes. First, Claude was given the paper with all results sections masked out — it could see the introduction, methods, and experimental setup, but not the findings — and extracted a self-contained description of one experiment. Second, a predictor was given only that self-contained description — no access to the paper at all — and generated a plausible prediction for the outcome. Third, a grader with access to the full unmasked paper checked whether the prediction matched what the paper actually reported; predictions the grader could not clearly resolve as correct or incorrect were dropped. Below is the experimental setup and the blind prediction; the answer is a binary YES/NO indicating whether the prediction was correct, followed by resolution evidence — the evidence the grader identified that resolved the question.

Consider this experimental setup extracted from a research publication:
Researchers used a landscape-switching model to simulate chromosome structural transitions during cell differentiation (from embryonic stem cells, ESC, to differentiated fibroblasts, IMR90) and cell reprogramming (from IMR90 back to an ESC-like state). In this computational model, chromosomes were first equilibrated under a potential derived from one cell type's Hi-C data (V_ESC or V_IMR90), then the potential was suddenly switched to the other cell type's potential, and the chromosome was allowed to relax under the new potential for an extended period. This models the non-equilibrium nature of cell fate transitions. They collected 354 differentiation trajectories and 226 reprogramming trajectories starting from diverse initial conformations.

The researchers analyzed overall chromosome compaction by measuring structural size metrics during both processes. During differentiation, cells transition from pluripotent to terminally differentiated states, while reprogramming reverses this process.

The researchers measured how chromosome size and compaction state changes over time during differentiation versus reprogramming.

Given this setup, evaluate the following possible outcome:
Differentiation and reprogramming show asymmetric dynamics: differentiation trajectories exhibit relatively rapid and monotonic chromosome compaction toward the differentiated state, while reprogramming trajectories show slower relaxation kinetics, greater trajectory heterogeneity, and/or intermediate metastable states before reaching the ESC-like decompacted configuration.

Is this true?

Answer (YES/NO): YES